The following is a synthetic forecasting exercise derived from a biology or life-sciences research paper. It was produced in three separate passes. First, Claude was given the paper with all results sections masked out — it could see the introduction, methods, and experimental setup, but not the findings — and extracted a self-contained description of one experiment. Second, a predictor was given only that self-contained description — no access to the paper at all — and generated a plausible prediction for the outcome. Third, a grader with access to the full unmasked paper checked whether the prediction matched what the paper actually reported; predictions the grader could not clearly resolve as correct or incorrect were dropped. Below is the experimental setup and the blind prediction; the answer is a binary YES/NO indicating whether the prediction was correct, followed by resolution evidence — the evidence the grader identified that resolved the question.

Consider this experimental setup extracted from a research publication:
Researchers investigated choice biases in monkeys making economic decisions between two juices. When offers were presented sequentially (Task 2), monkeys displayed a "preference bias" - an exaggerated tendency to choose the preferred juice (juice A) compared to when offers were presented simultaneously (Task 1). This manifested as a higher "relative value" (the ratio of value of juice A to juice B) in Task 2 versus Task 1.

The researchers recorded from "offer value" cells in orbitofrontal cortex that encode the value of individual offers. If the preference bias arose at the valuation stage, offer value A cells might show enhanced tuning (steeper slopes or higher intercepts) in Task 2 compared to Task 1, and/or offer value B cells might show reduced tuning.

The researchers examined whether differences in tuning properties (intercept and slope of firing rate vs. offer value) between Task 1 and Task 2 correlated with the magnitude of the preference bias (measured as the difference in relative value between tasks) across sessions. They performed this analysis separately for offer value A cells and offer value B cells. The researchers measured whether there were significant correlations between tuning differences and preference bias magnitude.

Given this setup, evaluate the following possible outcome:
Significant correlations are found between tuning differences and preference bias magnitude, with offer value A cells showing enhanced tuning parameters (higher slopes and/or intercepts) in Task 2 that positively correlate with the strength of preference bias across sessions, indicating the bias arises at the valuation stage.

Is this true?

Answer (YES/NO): NO